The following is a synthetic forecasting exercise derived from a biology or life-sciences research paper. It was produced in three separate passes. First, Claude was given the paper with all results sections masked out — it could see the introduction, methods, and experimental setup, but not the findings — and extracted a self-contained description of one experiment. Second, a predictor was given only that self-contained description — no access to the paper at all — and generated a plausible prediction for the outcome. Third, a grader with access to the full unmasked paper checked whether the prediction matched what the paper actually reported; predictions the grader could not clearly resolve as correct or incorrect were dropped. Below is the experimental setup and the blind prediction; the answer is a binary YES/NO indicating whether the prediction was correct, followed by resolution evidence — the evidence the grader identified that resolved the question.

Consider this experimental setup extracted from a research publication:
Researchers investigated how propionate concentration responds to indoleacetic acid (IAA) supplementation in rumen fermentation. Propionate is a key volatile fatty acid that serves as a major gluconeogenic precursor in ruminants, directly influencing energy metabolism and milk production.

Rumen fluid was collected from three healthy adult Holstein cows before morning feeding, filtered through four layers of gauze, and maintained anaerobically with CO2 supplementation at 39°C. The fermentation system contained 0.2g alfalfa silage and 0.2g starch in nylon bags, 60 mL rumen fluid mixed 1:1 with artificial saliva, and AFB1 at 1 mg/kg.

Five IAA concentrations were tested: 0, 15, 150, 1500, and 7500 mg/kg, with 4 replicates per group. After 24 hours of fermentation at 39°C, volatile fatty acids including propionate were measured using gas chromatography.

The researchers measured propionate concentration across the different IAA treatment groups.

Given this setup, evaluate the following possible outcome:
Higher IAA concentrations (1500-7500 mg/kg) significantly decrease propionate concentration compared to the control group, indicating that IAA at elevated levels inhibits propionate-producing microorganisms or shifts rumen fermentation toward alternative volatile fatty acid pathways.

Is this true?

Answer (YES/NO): YES